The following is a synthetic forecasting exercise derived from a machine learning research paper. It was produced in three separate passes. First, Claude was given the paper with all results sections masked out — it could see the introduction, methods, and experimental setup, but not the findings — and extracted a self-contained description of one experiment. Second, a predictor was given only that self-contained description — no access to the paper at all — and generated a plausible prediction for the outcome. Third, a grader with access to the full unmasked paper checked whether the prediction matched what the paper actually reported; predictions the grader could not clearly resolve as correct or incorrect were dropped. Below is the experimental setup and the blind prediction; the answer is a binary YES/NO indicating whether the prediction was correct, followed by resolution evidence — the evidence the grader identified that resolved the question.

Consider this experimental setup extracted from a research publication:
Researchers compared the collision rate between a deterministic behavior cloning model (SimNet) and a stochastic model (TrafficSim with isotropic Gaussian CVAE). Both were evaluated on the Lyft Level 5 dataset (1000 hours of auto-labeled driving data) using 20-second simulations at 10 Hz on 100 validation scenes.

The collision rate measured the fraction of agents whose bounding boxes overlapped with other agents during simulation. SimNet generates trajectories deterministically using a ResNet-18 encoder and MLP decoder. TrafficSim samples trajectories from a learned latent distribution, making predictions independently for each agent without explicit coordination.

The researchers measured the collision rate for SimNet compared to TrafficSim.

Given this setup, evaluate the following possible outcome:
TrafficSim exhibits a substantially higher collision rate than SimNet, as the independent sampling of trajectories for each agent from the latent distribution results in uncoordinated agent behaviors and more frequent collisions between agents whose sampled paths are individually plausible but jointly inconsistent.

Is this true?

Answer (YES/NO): NO